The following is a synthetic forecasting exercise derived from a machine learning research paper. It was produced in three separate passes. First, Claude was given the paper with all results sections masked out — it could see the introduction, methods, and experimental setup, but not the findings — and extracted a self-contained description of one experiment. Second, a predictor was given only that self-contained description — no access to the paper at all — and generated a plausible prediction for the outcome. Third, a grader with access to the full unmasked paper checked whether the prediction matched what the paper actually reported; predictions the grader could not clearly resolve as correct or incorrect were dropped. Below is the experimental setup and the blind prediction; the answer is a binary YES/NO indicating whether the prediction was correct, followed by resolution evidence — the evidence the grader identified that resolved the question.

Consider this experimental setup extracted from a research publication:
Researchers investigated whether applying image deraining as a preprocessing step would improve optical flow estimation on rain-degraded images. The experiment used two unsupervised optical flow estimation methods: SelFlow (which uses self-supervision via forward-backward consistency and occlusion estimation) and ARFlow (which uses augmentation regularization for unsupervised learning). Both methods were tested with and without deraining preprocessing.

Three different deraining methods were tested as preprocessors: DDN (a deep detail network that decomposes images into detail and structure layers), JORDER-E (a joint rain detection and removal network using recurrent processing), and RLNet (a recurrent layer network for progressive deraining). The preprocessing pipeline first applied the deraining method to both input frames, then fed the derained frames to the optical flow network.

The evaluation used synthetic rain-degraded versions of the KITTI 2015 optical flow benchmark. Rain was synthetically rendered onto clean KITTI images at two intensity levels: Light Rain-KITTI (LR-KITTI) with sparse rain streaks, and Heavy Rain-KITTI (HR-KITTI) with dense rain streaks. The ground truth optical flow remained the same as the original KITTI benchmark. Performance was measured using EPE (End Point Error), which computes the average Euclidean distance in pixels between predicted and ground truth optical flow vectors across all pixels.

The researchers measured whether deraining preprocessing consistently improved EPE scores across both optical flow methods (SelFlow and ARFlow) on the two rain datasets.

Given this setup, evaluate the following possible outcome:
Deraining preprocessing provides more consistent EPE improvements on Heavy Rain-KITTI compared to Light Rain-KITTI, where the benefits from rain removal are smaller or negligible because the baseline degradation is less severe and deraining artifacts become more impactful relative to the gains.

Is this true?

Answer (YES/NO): YES